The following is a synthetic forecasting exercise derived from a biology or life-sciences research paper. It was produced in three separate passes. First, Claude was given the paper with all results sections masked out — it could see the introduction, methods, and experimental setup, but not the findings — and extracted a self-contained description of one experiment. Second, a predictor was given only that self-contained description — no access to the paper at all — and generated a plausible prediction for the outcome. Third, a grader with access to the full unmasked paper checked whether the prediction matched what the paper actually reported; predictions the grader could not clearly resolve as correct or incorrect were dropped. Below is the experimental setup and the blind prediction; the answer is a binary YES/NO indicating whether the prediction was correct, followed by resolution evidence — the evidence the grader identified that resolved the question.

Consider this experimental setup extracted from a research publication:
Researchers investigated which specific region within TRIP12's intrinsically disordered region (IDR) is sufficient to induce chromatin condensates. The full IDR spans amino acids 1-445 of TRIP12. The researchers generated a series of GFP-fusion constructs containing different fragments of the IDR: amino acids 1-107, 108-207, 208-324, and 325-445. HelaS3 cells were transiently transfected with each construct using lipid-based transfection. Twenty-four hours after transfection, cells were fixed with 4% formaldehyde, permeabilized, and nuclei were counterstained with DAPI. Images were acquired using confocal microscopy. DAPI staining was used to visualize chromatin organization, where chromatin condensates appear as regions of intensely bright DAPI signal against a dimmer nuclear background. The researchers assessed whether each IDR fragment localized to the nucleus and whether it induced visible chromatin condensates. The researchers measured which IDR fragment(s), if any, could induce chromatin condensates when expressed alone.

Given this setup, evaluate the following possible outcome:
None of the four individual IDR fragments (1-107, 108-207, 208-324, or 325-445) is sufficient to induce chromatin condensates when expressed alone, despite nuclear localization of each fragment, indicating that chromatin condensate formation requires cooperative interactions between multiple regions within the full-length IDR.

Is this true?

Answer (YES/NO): NO